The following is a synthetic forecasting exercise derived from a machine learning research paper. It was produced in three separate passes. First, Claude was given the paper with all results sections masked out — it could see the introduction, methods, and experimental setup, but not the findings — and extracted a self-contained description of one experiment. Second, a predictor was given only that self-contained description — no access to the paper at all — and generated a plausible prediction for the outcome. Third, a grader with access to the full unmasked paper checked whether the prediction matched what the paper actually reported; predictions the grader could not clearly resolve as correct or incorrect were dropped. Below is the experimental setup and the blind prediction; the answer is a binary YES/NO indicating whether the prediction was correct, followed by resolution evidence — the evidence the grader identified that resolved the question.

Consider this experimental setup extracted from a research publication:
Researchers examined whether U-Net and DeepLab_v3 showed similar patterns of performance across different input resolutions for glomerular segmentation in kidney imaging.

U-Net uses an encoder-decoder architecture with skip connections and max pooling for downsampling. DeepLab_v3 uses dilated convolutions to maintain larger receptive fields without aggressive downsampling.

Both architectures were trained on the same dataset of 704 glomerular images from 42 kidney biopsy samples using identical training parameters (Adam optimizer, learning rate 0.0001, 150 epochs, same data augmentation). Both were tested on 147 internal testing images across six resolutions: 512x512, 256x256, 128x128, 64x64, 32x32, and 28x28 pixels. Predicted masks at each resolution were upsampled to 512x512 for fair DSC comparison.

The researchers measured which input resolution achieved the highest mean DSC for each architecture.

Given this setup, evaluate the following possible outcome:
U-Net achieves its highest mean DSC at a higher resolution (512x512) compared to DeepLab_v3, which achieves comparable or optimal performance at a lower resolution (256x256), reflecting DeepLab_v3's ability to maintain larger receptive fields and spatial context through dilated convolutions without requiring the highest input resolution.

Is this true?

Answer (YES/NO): NO